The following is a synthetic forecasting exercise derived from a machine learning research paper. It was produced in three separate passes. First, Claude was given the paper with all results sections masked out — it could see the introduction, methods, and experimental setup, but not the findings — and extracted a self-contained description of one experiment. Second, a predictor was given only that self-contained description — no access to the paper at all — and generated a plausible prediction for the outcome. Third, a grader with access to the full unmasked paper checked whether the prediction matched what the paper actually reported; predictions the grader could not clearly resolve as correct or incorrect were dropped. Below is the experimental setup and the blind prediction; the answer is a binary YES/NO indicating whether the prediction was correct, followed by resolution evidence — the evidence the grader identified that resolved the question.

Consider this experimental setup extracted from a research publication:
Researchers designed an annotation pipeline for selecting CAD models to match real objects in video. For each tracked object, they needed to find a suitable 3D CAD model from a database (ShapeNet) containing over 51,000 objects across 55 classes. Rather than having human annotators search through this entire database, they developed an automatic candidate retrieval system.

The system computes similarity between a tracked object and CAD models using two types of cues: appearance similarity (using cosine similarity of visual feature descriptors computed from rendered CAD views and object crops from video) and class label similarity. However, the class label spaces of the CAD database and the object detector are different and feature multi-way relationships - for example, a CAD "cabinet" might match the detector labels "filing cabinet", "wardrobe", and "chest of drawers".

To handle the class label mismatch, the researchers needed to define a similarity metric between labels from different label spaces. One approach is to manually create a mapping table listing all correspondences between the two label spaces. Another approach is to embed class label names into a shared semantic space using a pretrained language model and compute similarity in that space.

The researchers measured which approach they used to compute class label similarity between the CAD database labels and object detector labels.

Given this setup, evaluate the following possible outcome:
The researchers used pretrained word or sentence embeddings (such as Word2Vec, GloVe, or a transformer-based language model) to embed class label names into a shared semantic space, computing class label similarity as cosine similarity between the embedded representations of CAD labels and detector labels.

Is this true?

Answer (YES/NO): YES